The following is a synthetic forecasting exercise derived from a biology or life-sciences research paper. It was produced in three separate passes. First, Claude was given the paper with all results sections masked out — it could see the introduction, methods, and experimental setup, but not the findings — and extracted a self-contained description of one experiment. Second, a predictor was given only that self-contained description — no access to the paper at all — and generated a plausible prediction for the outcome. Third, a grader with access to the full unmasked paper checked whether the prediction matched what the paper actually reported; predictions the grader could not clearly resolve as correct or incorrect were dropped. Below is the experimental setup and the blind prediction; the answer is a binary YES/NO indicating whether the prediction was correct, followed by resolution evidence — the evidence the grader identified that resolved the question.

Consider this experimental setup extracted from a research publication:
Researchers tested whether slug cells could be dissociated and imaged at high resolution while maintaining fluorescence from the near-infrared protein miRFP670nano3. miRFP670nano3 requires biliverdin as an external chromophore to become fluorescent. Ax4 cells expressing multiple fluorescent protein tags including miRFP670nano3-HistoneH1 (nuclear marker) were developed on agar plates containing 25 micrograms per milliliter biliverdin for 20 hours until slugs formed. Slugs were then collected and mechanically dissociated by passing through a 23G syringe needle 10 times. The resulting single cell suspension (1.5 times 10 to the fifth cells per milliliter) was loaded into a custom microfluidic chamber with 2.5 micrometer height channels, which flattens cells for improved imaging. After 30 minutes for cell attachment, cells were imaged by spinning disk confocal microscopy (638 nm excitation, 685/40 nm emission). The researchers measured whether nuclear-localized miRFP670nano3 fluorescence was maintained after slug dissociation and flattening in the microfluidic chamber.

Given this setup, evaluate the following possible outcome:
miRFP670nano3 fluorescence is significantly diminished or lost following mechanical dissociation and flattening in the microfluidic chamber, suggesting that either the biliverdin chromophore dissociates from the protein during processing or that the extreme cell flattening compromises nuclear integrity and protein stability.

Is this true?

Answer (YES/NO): NO